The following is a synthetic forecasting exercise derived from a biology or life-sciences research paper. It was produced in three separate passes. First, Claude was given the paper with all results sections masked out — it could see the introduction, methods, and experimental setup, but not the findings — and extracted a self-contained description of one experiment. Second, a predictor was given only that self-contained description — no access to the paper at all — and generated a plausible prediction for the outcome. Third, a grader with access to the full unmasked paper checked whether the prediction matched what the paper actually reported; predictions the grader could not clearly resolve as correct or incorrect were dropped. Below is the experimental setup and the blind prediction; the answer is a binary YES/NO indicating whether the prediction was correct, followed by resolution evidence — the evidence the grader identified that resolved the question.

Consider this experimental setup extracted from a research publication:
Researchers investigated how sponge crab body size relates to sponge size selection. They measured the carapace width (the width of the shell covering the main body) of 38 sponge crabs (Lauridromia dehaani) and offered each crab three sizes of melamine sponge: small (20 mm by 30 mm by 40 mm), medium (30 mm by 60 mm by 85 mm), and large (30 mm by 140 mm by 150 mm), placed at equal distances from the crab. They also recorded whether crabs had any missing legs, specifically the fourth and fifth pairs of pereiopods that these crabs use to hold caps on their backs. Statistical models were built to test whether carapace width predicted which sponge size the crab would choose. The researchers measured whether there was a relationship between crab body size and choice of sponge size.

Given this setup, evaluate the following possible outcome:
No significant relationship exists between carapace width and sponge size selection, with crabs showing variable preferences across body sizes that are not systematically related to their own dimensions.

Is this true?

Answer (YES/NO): NO